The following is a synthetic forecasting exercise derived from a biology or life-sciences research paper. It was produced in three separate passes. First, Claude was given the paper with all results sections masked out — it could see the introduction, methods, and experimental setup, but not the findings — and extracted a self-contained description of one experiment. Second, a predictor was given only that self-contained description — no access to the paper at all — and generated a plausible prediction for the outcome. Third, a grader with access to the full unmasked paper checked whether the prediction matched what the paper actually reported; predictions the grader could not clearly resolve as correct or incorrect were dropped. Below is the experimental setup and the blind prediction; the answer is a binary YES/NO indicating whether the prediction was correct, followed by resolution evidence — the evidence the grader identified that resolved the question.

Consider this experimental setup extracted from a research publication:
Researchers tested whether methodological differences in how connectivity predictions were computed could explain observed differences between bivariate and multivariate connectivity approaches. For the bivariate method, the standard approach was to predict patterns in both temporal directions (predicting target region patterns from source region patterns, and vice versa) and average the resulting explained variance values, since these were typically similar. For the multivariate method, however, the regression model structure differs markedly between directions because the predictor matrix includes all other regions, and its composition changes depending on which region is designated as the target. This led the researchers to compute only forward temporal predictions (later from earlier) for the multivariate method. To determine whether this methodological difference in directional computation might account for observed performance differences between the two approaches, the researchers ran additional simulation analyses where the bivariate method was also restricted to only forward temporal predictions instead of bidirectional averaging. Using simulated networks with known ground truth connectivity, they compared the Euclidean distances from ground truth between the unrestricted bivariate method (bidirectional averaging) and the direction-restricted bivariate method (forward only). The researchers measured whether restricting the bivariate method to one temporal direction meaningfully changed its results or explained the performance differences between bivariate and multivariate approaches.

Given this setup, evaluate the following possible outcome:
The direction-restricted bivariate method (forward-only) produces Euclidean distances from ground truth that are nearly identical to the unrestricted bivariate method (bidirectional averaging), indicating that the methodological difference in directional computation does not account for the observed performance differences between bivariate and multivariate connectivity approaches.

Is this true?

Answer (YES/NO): YES